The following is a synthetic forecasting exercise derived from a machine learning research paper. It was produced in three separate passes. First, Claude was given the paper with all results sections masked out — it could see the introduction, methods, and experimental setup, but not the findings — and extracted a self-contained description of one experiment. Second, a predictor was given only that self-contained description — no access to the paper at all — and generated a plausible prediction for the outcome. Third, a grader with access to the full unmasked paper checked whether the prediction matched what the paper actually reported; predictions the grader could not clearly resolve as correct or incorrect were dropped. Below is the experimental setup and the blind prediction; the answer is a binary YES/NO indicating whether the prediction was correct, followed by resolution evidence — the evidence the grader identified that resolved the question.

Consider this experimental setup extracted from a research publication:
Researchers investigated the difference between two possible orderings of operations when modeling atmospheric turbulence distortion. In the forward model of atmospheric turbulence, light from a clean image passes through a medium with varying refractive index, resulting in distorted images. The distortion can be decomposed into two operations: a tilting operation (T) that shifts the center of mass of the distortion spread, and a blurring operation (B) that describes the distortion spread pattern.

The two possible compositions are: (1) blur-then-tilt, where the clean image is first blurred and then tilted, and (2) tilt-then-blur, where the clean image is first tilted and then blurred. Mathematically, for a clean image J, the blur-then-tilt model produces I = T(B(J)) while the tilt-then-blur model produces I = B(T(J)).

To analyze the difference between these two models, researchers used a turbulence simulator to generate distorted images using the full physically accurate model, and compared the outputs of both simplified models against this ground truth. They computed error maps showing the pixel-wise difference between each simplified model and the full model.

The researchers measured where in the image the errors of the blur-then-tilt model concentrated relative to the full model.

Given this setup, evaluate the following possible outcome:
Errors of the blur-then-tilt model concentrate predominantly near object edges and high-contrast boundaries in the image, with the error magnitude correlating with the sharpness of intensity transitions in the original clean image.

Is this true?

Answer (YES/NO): YES